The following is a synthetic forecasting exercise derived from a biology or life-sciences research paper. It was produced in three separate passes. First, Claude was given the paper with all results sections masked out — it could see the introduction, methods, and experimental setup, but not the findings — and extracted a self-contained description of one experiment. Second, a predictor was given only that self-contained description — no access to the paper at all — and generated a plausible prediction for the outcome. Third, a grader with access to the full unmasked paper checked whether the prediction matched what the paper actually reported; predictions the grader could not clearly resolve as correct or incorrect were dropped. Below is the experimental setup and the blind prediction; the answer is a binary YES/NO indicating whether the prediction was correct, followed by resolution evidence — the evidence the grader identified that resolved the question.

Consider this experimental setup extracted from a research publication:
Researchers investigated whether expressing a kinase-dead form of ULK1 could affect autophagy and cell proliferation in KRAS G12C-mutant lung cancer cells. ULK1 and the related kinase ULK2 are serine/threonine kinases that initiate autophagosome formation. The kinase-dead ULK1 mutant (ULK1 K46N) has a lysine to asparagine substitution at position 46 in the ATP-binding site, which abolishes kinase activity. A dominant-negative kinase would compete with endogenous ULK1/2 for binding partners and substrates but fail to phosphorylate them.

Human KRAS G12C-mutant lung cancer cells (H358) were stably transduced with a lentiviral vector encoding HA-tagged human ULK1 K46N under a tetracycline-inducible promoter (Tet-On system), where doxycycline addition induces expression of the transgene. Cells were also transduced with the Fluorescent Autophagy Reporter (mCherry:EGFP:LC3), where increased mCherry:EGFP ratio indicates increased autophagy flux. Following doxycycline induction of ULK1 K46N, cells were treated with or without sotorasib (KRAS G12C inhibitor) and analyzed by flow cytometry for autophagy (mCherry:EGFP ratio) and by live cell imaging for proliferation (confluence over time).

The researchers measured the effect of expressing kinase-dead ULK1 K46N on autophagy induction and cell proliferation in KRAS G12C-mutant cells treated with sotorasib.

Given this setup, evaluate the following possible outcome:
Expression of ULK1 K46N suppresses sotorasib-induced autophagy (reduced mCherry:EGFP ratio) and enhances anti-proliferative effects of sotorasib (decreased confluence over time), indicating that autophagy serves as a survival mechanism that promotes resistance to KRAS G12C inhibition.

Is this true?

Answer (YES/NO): YES